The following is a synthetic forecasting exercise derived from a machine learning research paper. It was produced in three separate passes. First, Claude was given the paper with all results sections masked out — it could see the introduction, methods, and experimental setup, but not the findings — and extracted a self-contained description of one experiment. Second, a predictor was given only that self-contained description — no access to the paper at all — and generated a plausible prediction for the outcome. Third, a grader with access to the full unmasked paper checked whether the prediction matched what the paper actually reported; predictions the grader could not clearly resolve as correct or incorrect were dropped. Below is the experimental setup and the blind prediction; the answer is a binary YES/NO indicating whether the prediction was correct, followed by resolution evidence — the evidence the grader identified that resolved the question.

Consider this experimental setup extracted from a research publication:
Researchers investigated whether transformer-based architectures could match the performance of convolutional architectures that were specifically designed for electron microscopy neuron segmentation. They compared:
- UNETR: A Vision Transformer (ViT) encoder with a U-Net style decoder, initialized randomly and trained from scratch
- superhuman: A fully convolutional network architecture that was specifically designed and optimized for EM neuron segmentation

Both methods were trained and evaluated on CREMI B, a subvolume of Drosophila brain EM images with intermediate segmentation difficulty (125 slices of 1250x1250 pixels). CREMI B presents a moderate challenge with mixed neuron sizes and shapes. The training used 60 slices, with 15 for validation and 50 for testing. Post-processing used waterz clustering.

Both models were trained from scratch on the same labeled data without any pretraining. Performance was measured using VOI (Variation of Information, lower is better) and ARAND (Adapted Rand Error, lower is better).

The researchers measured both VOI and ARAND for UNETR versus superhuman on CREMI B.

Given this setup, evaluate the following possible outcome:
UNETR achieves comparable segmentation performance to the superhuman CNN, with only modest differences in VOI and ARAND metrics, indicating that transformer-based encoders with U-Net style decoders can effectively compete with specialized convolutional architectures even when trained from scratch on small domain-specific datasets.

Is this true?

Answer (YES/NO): NO